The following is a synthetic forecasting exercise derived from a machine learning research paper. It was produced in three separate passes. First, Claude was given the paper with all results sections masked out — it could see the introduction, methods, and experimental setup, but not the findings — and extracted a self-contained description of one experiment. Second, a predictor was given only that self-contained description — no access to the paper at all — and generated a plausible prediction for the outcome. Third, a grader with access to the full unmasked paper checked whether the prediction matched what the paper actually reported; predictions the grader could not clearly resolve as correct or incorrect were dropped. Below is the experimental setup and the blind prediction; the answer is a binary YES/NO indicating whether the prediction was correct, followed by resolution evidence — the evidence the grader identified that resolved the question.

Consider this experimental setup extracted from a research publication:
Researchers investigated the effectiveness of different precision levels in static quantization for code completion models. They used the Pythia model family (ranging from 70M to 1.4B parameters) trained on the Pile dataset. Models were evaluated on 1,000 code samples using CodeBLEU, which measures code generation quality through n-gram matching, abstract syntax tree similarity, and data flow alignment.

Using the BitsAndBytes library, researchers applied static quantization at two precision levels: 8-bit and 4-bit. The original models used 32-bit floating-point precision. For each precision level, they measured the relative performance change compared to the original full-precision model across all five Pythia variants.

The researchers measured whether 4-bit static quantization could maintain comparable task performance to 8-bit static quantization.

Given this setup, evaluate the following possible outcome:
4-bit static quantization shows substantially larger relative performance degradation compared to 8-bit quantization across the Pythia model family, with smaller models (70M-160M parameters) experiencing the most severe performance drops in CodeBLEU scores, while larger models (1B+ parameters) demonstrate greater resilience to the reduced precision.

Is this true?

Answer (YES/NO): YES